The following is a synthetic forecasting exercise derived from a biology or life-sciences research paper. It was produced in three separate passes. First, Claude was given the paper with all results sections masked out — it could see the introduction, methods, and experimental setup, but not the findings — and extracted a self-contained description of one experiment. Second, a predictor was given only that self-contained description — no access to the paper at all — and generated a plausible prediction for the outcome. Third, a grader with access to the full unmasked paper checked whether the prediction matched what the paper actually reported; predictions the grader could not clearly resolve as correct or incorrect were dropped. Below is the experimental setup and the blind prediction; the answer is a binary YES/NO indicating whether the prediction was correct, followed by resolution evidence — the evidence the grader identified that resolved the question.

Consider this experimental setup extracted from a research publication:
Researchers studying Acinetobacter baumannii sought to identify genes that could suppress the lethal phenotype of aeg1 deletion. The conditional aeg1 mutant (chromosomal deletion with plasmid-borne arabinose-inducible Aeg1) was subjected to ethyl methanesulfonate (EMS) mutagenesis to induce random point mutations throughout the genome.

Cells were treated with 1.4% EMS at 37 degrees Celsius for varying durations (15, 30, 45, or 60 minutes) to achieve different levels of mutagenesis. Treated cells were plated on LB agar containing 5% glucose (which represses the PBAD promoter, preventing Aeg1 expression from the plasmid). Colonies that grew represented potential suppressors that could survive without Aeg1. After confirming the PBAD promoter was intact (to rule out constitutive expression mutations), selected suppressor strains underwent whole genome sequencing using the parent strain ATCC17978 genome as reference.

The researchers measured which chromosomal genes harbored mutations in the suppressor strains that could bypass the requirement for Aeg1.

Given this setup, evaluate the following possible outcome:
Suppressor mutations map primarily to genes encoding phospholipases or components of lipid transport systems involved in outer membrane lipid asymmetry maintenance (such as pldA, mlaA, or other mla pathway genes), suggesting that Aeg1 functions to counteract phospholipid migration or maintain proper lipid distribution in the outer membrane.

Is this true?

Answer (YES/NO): NO